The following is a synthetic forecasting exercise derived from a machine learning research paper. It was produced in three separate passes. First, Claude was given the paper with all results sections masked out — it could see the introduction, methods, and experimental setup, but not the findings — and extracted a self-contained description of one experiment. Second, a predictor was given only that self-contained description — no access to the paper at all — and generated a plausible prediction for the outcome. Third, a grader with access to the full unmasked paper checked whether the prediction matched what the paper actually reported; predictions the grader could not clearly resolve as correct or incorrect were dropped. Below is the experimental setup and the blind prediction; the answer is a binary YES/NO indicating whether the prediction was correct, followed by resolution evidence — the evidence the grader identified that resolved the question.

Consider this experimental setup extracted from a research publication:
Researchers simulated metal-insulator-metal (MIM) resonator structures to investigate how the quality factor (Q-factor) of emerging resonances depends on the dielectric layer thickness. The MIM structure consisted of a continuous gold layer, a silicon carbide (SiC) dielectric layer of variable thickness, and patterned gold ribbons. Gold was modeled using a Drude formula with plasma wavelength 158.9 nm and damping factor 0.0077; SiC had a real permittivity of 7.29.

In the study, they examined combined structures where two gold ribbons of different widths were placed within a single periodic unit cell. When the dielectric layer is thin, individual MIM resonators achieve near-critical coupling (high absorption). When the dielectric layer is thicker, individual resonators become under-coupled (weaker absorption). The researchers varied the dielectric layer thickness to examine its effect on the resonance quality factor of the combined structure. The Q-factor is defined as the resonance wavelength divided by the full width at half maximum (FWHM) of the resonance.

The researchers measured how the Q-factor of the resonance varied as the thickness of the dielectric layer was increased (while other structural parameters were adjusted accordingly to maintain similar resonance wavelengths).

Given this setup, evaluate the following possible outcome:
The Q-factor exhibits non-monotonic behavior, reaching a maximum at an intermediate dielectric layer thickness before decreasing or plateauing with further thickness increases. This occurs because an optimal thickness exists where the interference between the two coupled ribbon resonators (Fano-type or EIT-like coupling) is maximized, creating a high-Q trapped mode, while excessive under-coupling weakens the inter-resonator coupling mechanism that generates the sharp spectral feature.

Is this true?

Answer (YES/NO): NO